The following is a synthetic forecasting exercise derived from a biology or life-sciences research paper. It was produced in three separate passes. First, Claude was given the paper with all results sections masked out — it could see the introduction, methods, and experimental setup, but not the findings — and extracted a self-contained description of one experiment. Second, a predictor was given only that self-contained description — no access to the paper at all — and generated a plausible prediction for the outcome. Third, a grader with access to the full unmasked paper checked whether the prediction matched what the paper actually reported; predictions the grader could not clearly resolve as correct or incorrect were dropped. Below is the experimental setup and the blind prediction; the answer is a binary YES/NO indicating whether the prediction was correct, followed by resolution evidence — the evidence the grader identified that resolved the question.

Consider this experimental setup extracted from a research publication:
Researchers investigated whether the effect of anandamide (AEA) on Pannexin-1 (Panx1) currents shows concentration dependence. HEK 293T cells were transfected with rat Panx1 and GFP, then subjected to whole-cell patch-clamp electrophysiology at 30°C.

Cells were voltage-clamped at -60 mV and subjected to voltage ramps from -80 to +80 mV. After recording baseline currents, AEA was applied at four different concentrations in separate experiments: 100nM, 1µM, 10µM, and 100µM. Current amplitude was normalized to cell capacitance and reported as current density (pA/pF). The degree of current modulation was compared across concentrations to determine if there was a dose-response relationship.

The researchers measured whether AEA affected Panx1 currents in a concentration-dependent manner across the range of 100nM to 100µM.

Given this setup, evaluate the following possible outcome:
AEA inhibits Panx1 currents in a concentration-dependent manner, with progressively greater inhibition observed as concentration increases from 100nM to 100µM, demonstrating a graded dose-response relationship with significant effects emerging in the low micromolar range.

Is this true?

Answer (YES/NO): NO